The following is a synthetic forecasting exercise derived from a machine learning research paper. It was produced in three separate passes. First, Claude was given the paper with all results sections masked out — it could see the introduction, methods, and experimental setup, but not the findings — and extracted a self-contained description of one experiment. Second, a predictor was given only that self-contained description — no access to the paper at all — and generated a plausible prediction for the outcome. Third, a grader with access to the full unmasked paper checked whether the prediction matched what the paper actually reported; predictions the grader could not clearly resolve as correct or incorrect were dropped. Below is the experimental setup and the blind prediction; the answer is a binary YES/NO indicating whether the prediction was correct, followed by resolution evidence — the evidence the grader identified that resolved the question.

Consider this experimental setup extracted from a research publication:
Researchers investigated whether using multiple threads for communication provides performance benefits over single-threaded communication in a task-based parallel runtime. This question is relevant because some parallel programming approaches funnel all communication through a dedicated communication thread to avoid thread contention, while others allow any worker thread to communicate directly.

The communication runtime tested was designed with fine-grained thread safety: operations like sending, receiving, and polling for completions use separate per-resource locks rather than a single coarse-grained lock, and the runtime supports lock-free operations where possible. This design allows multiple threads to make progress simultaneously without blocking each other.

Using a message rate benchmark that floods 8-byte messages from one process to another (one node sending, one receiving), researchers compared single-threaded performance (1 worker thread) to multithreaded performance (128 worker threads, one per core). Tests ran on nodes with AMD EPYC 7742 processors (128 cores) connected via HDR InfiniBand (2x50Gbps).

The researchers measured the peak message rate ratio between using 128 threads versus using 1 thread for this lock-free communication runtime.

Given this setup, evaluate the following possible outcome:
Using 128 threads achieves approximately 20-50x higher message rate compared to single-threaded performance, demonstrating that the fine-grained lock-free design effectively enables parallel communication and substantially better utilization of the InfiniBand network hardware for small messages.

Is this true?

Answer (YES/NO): NO